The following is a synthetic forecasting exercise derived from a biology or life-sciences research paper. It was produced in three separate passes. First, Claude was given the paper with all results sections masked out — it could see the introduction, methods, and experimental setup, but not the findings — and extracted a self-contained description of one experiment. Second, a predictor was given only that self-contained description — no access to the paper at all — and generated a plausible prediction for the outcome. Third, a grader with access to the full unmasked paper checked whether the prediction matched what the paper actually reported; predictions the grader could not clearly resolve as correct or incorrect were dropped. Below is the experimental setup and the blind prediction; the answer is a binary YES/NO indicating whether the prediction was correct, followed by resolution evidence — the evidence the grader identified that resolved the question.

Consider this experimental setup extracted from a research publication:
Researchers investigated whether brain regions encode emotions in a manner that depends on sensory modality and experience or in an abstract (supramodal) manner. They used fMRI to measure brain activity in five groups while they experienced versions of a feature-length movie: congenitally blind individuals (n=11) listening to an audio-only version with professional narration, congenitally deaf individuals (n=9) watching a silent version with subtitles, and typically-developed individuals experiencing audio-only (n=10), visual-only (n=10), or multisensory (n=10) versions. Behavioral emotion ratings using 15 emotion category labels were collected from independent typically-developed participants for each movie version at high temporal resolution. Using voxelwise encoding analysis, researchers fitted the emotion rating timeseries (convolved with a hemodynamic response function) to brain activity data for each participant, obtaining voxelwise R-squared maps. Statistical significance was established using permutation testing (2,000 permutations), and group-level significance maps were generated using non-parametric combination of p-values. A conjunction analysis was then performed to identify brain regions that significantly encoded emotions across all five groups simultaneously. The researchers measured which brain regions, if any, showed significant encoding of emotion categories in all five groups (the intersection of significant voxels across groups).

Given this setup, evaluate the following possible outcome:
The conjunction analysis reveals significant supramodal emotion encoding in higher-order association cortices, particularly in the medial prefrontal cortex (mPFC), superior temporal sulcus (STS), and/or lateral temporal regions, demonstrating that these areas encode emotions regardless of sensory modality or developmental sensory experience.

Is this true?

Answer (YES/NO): NO